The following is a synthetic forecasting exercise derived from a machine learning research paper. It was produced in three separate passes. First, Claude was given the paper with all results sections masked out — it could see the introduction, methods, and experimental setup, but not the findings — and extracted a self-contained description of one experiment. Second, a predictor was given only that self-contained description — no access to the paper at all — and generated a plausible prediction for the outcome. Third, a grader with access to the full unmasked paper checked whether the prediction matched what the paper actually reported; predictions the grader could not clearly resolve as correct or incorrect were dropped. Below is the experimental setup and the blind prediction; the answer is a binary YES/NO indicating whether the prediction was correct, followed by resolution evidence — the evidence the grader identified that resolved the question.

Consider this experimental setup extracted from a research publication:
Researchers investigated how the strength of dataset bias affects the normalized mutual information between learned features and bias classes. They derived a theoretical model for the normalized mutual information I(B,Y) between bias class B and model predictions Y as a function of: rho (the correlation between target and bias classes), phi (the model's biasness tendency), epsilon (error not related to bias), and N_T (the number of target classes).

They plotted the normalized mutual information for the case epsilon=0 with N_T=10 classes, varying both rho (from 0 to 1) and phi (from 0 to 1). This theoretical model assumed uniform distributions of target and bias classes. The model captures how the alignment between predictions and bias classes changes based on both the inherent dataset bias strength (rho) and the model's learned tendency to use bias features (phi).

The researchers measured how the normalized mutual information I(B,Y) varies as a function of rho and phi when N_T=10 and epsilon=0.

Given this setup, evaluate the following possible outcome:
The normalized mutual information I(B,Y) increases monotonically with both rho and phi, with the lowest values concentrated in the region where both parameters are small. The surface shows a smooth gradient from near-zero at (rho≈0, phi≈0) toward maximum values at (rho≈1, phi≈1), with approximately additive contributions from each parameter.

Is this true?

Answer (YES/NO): NO